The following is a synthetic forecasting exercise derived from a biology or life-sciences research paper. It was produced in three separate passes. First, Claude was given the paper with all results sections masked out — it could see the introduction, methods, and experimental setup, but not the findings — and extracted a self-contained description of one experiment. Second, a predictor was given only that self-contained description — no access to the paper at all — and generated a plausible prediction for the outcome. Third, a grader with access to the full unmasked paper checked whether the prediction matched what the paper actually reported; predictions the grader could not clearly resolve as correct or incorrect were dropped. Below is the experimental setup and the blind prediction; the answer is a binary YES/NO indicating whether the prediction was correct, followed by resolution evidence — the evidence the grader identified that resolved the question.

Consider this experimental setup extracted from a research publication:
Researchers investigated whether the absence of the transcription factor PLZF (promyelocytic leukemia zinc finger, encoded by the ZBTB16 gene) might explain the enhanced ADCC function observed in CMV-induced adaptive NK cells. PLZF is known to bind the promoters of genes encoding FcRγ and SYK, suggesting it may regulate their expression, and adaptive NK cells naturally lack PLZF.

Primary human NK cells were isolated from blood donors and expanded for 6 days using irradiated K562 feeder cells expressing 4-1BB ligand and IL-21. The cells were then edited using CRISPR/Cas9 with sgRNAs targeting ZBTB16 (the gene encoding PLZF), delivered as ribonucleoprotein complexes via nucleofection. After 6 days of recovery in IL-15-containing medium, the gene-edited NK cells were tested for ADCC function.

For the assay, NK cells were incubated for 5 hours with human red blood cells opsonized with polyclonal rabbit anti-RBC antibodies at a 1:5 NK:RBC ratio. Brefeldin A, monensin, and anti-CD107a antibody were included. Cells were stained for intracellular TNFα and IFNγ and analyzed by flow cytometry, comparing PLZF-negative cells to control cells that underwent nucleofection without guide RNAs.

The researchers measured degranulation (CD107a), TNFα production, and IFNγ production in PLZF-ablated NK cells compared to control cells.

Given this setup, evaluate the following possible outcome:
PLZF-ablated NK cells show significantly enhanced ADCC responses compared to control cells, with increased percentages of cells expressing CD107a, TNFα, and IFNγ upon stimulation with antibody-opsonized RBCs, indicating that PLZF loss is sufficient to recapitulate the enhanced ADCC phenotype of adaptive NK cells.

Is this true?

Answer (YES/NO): NO